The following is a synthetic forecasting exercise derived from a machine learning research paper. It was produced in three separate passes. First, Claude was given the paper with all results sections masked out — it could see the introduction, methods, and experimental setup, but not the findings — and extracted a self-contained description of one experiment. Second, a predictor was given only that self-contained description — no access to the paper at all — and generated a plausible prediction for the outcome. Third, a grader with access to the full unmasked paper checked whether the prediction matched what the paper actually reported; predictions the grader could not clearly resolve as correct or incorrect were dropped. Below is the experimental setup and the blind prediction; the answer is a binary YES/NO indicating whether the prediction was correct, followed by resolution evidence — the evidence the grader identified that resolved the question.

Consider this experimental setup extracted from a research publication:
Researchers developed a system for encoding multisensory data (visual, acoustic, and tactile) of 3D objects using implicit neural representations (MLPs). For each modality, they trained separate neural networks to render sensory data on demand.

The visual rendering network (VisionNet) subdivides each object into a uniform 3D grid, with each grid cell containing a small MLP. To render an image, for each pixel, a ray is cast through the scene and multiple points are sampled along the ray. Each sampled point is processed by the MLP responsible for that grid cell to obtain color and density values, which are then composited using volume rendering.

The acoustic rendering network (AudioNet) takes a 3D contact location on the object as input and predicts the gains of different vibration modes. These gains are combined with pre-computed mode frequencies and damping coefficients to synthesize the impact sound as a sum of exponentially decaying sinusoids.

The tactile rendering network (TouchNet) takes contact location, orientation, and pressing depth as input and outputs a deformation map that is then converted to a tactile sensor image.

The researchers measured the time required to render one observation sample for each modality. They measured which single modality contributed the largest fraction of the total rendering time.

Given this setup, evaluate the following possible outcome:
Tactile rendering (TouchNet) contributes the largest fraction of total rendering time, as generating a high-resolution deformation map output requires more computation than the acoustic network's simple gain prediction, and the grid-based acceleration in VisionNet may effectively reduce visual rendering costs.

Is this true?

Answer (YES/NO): NO